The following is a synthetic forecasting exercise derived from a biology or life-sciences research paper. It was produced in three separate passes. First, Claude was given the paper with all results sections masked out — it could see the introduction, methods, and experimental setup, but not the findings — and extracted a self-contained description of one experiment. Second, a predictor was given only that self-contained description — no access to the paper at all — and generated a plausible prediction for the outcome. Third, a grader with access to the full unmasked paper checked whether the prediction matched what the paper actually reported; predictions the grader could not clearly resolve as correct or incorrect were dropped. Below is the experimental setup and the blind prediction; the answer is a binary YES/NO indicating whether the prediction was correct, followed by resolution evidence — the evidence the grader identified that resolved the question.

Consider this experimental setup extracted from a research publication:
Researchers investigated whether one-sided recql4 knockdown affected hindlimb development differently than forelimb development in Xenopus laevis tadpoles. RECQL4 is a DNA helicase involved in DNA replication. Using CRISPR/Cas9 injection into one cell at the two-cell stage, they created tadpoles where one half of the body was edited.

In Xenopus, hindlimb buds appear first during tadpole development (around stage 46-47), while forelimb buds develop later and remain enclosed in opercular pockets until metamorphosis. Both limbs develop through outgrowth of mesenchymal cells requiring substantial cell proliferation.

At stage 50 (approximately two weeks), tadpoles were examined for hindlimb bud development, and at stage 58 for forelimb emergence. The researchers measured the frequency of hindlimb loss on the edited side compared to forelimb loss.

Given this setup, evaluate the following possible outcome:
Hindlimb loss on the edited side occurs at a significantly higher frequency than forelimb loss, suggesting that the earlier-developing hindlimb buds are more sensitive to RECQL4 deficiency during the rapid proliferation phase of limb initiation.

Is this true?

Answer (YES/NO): NO